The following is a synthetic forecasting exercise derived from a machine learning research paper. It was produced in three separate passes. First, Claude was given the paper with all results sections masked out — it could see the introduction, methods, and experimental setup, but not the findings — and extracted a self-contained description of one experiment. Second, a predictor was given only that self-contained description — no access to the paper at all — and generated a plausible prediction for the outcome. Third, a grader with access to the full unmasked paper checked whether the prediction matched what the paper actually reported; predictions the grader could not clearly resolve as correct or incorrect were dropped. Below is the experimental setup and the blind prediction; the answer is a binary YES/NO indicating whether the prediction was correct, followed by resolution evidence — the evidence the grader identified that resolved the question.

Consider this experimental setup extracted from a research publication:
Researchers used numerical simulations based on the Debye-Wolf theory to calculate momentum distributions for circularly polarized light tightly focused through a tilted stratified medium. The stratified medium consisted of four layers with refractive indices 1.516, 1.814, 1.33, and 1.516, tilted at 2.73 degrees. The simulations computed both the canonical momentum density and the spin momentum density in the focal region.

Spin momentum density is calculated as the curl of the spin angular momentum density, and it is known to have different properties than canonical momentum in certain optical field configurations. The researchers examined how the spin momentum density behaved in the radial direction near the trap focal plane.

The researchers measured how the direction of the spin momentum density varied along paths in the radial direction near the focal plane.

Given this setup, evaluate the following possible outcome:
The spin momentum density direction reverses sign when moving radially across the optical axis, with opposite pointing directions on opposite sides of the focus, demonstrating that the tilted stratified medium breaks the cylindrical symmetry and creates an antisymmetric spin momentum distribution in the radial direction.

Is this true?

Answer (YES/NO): NO